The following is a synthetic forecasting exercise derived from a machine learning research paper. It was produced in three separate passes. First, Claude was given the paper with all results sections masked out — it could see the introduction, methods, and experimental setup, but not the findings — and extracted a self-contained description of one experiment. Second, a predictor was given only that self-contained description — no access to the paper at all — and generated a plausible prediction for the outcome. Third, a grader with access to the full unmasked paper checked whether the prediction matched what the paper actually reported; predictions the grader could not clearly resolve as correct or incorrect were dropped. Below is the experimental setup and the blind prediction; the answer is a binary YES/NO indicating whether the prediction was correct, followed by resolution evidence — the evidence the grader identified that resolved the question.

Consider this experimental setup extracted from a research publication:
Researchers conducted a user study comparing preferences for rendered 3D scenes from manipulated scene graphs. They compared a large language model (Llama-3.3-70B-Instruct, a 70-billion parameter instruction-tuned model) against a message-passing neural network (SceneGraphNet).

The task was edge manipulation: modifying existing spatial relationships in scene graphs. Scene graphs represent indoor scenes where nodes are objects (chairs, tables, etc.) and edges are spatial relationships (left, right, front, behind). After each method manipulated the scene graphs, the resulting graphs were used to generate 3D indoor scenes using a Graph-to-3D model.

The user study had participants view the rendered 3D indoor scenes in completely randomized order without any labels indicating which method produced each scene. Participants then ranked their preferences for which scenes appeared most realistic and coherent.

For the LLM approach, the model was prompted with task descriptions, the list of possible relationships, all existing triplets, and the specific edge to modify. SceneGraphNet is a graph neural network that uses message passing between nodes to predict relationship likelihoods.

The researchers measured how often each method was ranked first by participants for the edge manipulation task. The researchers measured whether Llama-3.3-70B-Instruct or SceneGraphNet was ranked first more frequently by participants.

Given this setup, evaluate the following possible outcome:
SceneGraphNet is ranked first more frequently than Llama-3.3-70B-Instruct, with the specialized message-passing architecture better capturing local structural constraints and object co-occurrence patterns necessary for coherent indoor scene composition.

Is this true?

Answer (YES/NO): YES